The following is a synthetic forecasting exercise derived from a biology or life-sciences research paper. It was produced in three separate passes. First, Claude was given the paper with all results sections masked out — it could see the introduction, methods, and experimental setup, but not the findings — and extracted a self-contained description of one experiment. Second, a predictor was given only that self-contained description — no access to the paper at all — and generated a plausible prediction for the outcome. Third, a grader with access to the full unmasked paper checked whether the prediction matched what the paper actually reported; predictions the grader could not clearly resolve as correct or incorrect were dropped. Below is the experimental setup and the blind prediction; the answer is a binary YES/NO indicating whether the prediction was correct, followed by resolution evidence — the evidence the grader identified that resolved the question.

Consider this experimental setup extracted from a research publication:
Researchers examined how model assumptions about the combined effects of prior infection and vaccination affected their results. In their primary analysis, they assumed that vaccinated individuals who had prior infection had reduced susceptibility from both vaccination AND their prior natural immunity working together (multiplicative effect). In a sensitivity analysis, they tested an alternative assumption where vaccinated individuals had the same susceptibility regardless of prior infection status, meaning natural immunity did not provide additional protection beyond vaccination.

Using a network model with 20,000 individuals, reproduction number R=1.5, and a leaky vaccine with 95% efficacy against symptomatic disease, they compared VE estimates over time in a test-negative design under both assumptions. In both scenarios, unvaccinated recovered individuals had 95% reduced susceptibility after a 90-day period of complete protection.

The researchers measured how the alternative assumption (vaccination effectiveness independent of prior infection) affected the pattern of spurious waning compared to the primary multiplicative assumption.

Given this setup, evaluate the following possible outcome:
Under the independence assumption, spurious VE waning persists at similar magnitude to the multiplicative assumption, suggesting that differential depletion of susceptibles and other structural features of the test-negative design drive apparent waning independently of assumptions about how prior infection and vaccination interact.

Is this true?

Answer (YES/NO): NO